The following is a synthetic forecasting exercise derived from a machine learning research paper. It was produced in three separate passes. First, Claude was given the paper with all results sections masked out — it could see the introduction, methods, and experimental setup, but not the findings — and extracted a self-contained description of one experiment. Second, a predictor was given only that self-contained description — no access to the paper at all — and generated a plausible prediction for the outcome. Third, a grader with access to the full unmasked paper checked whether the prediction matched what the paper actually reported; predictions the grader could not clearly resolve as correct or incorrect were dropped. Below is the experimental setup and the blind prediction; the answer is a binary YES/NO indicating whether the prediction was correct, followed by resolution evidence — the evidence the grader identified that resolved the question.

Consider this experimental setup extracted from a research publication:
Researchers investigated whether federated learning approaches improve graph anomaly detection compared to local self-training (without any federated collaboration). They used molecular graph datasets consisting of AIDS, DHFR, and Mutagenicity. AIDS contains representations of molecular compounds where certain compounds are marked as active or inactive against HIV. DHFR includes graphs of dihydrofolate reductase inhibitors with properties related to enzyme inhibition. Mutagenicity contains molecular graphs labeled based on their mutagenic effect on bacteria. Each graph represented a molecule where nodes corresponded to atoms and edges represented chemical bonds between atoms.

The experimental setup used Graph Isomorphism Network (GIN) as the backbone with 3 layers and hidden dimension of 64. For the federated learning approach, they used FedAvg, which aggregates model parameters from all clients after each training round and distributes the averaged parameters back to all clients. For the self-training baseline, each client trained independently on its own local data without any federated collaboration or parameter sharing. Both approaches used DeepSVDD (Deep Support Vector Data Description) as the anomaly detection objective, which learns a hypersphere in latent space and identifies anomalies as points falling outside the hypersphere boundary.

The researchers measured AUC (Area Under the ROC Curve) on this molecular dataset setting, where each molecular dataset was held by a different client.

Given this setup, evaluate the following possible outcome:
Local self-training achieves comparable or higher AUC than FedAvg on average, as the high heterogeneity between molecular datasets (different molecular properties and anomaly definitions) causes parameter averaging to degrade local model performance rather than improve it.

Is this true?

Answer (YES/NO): YES